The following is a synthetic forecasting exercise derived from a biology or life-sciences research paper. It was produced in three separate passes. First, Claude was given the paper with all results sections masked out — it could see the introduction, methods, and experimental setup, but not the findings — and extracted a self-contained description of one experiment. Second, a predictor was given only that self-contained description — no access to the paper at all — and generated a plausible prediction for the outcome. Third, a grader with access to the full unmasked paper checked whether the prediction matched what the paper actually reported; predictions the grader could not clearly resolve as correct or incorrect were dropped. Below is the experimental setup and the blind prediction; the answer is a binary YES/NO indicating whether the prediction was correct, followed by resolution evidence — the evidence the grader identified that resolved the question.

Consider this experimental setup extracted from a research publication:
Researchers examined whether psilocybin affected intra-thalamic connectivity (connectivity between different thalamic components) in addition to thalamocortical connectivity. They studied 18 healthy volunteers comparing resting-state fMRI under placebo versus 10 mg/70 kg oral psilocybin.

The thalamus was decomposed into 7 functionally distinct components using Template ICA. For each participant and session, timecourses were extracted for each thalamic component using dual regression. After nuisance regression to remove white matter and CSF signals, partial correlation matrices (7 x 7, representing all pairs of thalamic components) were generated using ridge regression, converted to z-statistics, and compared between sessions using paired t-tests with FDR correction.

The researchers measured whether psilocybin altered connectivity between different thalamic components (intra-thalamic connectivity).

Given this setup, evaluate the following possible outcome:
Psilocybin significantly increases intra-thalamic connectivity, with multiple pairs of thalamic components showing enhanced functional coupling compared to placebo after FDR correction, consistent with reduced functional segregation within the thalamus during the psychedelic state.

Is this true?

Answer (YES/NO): NO